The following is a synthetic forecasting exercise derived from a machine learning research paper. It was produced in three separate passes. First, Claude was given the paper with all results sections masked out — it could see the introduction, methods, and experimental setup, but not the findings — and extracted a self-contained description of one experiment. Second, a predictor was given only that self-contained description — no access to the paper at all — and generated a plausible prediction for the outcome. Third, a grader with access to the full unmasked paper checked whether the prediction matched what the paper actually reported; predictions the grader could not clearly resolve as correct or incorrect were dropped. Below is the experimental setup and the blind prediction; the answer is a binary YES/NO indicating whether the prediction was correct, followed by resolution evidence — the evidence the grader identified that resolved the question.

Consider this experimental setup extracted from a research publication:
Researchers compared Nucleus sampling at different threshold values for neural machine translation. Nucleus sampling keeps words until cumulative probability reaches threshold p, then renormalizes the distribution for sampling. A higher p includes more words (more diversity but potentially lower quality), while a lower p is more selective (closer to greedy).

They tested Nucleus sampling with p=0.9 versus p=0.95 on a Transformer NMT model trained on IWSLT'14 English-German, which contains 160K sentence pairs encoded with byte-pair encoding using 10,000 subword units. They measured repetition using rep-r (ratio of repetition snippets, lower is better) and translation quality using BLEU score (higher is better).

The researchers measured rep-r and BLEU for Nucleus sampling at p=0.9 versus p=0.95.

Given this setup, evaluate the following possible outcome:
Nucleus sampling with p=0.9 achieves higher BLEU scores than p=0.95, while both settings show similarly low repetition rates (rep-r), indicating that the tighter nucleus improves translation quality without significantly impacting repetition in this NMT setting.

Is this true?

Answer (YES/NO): NO